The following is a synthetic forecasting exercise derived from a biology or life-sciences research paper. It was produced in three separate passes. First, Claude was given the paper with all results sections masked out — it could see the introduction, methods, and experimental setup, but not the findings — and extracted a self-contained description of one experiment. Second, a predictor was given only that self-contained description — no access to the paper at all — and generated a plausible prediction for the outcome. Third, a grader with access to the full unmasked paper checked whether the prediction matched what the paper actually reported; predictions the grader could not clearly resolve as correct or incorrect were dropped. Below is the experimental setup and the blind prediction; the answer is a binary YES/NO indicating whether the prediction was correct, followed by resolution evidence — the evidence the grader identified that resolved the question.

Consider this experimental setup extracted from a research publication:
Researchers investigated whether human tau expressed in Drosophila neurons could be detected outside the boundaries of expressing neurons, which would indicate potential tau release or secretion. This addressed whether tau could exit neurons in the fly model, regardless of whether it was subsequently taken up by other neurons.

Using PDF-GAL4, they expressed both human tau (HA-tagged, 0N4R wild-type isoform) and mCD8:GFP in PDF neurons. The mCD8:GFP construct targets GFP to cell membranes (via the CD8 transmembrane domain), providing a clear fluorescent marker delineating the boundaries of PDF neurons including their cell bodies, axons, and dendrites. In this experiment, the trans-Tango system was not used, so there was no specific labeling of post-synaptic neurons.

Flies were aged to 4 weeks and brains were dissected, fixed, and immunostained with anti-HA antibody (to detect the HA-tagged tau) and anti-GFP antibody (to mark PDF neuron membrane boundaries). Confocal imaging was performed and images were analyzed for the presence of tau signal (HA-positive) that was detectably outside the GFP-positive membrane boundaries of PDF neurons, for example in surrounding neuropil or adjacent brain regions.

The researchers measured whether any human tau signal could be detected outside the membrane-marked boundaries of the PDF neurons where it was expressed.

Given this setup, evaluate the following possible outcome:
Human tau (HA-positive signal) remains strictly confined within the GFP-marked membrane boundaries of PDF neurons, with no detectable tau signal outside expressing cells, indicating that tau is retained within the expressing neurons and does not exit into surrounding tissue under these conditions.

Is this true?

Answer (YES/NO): YES